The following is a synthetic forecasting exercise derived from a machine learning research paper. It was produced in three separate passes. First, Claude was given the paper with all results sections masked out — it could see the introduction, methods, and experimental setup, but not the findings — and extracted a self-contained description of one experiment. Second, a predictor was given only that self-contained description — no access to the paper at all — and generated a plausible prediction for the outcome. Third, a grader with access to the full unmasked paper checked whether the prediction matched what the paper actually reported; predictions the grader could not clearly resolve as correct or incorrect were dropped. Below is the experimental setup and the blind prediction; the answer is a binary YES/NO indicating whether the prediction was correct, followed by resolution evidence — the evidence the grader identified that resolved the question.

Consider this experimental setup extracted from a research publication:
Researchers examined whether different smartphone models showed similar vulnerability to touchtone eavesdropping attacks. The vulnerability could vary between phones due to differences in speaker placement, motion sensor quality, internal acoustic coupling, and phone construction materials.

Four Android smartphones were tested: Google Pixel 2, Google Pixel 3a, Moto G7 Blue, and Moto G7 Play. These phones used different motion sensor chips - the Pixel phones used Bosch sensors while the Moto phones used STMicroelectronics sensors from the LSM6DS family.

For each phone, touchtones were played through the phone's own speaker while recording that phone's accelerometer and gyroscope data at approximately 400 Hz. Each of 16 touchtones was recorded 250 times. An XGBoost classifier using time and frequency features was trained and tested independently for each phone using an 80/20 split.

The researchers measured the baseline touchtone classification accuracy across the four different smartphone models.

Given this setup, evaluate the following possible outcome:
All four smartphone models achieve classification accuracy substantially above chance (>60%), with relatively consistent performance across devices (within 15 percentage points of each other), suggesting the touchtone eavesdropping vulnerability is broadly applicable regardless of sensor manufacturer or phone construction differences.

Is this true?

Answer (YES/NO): NO